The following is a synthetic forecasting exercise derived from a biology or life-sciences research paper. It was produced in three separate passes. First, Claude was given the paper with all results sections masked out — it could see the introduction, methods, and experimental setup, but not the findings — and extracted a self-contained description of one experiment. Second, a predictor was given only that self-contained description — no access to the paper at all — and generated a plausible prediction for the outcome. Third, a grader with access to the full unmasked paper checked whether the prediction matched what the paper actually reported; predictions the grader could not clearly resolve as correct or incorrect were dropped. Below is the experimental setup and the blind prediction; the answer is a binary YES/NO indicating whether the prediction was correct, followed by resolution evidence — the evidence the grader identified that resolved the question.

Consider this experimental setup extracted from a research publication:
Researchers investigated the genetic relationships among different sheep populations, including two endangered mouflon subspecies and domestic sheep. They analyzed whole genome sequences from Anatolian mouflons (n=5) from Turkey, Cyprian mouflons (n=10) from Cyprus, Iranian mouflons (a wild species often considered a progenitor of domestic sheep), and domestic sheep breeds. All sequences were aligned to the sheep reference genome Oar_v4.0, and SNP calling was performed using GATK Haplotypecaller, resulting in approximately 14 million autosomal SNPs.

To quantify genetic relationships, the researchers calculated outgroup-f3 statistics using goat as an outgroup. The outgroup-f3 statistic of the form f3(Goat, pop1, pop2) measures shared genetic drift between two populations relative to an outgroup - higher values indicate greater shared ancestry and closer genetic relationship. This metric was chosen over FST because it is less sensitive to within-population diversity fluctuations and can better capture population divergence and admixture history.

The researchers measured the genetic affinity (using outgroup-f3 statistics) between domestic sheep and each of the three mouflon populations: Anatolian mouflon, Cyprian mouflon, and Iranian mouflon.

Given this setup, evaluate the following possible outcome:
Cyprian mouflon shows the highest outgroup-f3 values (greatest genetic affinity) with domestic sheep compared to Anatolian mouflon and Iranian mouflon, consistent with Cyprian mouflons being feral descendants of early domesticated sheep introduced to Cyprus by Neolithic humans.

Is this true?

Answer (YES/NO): YES